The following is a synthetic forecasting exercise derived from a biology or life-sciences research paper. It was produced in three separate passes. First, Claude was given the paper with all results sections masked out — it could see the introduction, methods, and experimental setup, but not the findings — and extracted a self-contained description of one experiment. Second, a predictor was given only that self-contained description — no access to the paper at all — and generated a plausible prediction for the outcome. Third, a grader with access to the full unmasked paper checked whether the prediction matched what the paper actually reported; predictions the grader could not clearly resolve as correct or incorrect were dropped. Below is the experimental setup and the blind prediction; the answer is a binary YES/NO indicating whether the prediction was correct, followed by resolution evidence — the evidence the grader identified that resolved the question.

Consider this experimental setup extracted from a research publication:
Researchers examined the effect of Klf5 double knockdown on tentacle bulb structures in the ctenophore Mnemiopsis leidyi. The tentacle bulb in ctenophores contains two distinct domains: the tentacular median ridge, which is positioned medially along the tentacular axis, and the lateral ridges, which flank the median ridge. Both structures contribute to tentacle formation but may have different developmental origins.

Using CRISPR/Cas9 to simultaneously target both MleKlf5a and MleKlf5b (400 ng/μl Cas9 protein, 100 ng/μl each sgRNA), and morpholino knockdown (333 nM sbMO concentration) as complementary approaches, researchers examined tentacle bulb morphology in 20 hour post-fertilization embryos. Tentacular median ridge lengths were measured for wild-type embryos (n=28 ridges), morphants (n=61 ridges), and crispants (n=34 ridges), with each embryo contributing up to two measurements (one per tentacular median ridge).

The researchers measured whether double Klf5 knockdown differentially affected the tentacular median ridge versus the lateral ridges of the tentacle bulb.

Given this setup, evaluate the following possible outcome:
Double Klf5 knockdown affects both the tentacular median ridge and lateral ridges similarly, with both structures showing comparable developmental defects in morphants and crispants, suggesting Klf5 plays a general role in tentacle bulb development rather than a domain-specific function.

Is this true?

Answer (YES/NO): NO